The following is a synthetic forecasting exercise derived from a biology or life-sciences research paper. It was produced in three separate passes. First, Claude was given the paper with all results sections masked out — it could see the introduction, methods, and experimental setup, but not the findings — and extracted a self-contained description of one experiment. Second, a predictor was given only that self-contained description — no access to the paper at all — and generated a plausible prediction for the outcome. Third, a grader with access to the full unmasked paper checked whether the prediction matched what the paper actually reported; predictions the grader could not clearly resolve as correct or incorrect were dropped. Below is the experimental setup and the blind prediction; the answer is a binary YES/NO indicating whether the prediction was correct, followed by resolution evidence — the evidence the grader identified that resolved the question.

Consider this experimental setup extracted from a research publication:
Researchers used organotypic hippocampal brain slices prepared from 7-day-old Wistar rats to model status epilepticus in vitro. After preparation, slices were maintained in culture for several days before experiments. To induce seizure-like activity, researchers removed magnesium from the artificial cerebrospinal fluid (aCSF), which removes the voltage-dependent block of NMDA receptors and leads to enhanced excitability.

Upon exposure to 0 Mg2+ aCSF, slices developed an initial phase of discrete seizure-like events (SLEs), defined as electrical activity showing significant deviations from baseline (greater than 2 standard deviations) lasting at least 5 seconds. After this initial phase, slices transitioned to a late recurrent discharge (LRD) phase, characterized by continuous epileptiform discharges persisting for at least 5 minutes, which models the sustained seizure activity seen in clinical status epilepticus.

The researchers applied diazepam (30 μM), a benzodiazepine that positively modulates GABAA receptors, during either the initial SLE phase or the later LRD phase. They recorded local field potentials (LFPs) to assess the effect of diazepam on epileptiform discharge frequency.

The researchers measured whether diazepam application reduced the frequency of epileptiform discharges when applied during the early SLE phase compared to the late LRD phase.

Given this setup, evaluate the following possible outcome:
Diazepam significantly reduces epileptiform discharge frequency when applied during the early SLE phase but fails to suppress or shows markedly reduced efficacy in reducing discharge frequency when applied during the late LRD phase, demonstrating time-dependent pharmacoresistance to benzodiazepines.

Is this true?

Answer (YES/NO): YES